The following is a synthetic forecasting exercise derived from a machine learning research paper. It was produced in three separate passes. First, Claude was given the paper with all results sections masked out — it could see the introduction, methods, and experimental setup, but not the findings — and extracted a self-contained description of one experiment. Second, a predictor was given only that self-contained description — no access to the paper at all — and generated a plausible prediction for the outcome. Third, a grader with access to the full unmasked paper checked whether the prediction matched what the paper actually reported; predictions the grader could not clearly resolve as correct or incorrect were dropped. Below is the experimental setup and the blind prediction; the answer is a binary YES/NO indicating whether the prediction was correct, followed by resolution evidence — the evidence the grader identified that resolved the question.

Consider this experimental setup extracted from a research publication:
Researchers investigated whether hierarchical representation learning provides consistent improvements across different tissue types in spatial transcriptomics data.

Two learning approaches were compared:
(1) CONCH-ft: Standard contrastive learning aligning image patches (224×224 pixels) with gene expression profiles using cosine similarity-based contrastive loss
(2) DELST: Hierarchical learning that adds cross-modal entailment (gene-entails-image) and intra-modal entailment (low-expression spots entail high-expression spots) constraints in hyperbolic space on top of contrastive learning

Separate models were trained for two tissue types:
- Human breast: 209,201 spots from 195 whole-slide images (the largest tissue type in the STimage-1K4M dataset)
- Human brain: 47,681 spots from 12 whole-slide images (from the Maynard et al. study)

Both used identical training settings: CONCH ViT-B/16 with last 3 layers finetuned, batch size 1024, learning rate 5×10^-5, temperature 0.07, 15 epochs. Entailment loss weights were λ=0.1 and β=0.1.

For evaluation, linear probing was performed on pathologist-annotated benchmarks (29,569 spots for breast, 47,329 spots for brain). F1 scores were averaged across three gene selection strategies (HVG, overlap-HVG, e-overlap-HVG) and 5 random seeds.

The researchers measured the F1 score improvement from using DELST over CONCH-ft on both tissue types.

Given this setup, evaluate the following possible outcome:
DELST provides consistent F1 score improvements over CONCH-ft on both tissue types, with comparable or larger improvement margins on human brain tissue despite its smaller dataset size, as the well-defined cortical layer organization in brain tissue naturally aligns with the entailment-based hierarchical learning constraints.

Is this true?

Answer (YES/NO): NO